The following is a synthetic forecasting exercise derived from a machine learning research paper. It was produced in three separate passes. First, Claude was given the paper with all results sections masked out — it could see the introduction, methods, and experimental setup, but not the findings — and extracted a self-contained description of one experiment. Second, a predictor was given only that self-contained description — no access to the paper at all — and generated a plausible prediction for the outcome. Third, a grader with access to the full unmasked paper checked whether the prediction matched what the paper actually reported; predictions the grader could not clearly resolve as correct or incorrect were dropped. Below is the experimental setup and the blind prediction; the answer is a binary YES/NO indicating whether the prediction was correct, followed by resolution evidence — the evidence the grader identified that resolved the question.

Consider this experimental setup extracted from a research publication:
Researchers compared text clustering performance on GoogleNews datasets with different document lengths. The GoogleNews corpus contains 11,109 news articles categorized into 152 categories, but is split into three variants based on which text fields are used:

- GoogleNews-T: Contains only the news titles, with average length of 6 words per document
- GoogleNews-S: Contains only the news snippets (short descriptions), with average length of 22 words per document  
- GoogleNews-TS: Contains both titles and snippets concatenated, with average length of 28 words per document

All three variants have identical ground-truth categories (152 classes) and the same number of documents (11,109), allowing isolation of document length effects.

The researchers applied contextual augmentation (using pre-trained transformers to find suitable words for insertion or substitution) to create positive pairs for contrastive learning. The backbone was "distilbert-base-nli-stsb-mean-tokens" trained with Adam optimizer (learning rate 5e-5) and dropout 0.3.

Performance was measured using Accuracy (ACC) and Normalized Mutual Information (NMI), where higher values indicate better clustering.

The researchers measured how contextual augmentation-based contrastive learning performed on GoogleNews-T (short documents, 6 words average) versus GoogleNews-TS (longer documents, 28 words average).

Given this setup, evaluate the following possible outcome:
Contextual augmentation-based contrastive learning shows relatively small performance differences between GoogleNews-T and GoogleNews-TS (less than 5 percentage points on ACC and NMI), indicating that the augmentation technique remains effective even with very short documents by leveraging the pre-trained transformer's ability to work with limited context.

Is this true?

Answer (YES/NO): NO